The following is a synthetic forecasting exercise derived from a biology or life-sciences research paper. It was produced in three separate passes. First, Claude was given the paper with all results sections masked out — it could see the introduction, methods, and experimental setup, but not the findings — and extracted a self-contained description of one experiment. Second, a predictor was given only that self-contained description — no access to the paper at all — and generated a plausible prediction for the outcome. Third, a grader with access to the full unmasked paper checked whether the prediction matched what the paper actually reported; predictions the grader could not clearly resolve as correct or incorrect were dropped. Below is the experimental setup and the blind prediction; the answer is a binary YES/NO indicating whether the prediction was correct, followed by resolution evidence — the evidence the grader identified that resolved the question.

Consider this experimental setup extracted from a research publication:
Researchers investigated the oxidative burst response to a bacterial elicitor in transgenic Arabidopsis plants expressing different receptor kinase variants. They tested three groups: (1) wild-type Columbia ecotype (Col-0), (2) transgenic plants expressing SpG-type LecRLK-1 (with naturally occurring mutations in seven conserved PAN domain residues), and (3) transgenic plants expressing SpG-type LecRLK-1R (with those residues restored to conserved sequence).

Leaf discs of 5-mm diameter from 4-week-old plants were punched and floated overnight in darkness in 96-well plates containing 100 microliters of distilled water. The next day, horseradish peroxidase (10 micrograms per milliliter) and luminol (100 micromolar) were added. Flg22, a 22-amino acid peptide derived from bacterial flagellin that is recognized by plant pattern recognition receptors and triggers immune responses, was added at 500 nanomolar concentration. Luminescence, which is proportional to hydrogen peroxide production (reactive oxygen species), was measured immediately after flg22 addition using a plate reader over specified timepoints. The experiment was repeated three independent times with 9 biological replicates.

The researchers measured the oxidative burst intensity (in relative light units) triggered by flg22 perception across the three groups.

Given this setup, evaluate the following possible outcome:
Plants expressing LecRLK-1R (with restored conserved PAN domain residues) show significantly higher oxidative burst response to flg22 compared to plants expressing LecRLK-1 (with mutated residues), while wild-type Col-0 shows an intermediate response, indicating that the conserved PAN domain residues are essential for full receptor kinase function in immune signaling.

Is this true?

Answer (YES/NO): NO